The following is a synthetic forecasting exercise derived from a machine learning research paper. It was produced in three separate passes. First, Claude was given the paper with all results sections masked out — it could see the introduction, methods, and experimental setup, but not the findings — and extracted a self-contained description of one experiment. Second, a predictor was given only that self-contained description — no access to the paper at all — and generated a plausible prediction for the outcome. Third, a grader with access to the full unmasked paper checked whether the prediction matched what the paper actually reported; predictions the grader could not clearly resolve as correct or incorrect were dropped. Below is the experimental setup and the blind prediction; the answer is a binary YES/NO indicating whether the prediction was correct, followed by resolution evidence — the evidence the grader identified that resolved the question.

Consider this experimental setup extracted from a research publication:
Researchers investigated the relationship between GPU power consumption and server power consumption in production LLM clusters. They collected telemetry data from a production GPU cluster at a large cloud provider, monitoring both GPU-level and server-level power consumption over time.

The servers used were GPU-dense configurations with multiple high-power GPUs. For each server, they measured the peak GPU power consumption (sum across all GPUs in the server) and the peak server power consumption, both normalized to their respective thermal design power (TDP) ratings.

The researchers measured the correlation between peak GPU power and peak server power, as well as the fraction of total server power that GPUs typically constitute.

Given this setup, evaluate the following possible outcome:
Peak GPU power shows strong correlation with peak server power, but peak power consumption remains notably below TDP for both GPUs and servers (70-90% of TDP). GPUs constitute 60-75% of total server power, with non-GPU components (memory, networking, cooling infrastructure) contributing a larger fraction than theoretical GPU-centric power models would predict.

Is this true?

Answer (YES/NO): NO